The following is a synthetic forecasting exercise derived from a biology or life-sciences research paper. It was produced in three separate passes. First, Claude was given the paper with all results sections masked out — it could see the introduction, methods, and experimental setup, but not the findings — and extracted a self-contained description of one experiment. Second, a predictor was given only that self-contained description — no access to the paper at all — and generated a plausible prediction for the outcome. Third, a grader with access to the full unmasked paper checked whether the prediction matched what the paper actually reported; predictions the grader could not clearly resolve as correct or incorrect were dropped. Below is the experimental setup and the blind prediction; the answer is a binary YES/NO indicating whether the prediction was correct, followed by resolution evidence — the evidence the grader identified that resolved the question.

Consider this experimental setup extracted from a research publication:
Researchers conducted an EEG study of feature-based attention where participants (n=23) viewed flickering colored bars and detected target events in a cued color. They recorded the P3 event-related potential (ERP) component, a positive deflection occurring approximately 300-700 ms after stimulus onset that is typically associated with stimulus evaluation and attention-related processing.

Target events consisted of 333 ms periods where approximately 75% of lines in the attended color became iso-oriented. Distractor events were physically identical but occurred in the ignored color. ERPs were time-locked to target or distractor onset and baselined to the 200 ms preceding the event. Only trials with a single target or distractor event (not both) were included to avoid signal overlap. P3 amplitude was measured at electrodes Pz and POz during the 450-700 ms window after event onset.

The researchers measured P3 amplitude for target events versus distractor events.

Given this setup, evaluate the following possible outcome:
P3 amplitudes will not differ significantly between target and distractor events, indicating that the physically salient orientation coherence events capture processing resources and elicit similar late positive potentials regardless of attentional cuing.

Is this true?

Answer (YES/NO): NO